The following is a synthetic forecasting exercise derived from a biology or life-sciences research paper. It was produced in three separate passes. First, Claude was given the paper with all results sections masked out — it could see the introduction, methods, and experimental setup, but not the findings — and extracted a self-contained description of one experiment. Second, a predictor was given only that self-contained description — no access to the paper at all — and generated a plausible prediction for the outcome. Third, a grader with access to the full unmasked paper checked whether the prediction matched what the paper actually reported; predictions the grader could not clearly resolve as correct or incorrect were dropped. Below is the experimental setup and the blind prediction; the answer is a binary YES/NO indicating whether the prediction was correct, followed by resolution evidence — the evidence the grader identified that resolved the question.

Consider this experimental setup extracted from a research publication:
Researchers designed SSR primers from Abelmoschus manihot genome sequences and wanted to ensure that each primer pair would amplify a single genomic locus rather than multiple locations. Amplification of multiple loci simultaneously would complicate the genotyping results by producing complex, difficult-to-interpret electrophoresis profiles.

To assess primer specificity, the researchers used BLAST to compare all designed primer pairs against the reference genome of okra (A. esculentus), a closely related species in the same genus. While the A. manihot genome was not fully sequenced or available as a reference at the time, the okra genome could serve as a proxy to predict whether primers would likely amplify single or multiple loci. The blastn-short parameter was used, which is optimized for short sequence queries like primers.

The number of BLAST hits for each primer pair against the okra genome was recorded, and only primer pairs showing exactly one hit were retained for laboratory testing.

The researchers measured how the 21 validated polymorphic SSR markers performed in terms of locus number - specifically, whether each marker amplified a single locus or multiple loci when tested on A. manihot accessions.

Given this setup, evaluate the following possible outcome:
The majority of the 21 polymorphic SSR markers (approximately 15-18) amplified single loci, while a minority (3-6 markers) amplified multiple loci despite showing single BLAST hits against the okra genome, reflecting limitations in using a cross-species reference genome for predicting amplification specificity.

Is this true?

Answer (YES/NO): NO